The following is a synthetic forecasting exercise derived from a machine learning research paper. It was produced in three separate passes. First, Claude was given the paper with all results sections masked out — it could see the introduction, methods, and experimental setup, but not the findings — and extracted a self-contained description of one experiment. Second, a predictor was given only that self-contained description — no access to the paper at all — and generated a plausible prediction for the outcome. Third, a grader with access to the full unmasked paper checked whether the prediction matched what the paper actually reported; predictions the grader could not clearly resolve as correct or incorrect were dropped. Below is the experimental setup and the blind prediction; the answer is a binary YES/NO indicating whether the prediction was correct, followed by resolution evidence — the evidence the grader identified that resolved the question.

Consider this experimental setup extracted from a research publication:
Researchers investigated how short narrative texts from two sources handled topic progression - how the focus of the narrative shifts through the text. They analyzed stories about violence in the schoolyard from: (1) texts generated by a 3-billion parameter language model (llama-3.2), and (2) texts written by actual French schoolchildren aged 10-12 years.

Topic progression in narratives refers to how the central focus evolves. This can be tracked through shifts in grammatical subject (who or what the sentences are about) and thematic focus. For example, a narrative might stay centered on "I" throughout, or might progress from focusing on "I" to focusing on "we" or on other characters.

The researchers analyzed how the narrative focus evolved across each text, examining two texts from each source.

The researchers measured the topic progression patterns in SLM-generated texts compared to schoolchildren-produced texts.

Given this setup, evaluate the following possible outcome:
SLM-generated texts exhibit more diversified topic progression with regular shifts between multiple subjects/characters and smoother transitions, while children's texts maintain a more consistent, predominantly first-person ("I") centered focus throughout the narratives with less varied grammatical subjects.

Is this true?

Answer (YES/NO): NO